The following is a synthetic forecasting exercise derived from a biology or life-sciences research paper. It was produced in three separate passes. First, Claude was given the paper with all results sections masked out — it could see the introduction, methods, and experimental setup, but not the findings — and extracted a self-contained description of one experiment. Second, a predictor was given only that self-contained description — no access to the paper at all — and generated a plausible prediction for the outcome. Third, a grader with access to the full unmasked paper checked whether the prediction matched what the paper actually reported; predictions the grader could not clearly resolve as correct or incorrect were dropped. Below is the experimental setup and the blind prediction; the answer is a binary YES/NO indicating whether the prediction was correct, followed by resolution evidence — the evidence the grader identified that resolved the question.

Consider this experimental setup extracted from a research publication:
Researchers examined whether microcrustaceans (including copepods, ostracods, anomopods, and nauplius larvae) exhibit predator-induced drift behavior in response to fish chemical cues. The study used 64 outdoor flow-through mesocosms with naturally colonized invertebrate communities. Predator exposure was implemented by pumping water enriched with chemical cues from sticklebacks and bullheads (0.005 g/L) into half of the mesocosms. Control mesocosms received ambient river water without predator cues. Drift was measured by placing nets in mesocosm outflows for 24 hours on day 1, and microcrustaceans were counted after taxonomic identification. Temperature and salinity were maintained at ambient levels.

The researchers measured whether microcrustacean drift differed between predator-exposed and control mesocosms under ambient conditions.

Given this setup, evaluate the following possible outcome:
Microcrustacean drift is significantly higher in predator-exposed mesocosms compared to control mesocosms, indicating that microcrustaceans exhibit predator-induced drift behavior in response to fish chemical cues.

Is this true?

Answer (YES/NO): YES